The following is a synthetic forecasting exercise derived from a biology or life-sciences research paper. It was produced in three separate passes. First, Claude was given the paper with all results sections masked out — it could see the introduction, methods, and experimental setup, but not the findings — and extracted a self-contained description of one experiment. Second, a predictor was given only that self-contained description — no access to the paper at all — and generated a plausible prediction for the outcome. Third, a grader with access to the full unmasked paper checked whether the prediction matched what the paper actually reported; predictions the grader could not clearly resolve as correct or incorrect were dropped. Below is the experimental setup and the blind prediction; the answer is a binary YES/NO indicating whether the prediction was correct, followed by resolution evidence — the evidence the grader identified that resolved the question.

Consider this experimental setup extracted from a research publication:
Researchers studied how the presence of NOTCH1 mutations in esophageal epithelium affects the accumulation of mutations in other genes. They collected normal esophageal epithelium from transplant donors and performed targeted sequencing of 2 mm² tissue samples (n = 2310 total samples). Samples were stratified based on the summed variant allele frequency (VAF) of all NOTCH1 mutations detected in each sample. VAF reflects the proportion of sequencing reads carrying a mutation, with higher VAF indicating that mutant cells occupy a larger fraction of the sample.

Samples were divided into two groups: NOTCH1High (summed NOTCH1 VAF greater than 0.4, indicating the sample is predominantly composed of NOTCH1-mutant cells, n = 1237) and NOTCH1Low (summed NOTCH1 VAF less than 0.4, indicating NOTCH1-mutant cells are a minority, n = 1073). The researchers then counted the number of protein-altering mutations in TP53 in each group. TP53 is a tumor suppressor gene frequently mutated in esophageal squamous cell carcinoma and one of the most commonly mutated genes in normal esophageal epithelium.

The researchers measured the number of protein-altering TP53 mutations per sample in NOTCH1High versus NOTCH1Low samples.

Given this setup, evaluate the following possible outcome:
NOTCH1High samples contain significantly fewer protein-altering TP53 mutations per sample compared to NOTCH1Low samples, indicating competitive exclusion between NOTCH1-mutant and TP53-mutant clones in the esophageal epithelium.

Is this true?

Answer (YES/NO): YES